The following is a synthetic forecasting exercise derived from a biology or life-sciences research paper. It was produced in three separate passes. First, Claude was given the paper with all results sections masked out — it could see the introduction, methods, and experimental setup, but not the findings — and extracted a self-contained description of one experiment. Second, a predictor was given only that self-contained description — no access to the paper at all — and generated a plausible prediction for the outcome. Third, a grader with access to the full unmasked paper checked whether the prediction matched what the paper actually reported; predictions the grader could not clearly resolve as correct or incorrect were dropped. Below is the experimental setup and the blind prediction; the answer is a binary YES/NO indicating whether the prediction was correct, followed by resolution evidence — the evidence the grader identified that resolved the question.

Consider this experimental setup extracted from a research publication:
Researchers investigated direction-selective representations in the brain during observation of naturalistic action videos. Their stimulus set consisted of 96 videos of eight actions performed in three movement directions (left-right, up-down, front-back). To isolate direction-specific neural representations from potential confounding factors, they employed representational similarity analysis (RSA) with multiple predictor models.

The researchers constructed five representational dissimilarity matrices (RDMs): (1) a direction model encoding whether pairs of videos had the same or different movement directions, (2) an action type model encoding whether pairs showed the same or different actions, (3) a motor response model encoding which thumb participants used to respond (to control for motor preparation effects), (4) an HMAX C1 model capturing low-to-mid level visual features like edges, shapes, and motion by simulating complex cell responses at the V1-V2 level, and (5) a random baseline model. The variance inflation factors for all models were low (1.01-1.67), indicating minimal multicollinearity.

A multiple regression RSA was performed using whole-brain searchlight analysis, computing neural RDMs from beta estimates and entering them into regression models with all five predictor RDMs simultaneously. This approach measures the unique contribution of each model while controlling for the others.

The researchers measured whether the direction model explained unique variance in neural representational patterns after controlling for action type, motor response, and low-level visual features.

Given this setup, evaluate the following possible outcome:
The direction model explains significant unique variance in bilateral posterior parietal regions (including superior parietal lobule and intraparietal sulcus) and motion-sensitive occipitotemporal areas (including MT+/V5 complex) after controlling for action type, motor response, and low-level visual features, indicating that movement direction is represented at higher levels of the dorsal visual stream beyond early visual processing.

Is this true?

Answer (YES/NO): YES